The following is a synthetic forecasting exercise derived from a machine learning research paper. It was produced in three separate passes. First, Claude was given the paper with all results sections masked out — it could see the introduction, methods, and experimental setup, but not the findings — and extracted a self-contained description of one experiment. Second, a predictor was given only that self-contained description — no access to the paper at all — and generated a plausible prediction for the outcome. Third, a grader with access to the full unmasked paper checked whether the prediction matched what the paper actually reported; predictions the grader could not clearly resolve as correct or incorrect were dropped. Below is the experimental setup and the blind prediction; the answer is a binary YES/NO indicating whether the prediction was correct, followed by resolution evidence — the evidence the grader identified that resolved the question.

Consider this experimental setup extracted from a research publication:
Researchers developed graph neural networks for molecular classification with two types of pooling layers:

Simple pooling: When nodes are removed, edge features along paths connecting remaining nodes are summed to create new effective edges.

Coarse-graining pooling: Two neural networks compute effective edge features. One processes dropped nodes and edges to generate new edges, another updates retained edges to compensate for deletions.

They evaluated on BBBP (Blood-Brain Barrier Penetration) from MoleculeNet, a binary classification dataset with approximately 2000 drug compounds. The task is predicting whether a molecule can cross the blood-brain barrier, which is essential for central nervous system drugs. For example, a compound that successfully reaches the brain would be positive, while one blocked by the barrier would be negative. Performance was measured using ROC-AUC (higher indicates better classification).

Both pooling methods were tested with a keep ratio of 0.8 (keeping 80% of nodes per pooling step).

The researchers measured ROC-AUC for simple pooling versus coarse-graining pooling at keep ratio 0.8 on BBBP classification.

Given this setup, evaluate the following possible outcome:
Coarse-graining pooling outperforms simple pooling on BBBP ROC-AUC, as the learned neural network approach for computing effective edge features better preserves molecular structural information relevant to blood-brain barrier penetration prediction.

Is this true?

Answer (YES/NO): NO